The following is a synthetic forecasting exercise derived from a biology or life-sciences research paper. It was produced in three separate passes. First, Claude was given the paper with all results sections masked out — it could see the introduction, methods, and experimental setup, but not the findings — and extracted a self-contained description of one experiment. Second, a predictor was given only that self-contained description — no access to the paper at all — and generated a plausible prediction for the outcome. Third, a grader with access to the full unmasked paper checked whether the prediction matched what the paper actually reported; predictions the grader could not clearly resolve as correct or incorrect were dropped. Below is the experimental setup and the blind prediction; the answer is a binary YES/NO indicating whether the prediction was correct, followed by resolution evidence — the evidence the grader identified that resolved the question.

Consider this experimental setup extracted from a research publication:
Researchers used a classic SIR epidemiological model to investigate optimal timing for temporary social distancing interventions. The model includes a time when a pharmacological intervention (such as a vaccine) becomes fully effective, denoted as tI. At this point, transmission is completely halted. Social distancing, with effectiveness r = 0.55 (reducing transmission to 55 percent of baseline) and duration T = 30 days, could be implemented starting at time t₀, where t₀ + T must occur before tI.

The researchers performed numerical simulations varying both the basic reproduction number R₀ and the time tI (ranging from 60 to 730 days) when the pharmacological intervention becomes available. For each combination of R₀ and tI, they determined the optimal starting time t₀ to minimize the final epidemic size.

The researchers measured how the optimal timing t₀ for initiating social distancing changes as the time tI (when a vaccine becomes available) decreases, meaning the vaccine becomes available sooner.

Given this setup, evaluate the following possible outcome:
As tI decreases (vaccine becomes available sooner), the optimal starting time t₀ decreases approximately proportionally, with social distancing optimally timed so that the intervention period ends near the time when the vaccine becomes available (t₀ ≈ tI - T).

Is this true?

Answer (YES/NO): NO